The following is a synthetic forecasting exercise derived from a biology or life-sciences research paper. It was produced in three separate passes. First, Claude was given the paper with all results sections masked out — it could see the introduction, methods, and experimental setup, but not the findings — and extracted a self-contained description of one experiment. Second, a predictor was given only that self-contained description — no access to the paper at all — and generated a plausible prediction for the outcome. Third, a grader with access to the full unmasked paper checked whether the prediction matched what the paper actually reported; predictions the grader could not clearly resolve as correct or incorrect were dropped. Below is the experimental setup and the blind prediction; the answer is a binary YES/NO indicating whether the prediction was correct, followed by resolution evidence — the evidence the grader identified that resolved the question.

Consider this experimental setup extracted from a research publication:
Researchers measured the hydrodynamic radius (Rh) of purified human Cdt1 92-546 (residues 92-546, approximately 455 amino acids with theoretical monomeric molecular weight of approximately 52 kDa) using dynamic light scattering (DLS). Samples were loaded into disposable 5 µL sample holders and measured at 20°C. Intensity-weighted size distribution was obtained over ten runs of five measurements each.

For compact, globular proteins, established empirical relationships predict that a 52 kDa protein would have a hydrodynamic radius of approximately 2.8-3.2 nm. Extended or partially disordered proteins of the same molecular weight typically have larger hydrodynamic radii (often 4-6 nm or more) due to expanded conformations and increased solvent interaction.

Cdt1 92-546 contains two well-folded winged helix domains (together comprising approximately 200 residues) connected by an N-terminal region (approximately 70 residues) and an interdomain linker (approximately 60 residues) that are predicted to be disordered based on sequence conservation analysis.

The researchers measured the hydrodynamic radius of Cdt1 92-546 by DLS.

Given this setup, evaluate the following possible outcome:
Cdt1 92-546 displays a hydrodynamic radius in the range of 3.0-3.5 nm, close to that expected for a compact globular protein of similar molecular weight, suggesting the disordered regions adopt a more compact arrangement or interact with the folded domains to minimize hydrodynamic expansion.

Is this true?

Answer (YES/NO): NO